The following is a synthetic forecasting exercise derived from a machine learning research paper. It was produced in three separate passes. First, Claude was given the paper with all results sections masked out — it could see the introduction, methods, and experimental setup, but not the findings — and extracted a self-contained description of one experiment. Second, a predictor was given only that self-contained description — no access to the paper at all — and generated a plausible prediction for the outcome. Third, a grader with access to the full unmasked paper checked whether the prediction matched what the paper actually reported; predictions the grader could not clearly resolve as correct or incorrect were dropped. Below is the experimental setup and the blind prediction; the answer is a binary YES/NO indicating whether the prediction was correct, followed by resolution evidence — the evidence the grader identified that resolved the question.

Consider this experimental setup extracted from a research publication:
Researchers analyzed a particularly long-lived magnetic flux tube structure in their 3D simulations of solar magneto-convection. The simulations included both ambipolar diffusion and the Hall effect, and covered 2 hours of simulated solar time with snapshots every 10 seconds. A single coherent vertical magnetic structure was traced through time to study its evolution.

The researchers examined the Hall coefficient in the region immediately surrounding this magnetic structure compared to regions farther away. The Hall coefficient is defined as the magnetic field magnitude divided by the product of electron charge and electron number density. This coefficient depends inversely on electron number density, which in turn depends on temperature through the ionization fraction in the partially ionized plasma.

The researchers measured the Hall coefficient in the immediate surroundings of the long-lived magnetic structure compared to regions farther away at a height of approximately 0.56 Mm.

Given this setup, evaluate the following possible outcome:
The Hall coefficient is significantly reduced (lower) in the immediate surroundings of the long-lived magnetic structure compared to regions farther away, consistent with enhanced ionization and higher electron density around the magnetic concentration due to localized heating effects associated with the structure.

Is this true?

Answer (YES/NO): NO